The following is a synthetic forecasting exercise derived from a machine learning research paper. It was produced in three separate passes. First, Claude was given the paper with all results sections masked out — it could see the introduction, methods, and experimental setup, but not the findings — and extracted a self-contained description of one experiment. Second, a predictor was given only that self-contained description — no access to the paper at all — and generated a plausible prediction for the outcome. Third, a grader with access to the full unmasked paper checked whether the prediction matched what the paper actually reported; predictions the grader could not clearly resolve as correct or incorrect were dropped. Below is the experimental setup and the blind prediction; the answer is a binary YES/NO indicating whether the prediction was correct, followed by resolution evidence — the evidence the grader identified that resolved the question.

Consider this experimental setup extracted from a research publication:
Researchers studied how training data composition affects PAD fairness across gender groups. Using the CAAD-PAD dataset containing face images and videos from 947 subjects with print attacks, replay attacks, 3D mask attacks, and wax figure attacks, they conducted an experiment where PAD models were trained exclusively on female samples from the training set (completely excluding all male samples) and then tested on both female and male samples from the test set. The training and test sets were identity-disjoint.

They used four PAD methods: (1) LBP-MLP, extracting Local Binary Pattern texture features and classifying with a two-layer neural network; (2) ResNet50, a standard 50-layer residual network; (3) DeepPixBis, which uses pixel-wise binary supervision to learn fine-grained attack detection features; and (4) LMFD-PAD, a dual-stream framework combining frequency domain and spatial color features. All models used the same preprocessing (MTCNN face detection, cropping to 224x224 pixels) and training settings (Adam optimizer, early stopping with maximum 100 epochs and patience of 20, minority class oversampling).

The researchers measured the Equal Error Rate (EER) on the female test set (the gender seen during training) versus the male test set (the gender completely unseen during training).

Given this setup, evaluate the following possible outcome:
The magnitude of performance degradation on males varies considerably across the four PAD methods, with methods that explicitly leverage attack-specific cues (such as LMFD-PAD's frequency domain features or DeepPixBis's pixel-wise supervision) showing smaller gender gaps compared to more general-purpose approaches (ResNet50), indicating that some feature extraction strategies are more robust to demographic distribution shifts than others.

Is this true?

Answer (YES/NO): NO